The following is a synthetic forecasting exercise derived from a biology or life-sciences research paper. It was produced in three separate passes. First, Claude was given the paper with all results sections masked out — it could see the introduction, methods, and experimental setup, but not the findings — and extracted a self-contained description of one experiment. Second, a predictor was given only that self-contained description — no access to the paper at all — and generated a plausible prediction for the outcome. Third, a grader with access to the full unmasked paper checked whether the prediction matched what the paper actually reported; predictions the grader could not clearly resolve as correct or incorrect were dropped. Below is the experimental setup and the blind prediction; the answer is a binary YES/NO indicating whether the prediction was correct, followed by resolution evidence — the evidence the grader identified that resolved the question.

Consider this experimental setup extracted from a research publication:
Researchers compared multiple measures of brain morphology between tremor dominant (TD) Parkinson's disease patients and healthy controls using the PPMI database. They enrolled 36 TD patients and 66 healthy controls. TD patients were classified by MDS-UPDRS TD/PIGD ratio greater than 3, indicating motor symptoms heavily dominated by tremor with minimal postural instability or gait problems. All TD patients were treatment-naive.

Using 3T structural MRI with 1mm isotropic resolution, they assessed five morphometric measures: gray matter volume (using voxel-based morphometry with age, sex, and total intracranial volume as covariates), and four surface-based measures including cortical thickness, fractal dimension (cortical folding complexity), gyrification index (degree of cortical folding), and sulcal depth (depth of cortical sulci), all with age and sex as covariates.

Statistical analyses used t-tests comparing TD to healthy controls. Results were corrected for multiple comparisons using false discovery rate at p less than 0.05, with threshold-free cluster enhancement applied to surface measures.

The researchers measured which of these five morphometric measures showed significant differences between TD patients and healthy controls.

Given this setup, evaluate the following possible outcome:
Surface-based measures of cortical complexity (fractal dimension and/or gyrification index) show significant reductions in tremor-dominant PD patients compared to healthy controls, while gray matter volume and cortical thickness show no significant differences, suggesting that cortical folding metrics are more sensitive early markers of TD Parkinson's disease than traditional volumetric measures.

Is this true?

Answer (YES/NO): NO